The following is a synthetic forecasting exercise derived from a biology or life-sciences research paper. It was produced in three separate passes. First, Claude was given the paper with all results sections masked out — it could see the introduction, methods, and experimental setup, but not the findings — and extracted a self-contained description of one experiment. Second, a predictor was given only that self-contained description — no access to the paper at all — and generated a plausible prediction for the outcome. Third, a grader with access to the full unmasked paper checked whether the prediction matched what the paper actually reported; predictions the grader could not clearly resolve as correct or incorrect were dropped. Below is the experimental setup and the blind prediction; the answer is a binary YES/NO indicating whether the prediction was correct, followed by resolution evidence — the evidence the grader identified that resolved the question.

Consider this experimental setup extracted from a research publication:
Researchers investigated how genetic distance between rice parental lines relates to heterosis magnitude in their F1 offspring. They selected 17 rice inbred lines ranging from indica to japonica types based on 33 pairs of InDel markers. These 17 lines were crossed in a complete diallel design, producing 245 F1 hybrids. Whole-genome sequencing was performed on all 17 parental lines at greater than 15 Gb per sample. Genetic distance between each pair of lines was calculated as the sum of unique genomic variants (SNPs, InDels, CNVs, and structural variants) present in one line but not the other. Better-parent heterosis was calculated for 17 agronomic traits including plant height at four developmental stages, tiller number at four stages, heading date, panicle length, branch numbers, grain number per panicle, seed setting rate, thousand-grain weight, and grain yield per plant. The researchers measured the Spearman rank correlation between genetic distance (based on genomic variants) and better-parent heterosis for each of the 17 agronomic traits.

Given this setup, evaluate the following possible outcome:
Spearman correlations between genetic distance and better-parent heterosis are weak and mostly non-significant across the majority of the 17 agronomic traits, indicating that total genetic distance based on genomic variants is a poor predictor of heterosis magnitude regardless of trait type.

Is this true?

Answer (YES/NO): NO